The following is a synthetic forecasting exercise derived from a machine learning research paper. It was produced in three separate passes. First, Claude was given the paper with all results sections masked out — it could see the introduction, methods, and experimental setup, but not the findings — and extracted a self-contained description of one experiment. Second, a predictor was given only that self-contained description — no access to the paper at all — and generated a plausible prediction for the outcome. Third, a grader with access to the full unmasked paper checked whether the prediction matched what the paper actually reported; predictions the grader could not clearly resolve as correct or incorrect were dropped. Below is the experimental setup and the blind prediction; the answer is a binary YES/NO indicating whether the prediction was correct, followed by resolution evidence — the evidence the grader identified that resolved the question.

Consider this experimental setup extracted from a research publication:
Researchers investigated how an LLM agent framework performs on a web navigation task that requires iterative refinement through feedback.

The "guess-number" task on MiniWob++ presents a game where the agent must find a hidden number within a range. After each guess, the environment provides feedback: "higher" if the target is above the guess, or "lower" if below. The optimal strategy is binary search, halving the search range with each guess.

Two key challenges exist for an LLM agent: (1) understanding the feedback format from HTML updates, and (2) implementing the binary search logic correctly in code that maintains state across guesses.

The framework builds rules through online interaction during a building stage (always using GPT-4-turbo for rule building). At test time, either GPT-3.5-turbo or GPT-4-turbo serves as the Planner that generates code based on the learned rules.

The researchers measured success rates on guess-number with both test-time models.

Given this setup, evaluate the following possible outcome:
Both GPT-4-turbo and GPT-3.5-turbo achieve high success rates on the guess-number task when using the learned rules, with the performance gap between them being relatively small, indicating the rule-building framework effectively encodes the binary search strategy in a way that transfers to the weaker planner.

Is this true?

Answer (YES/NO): YES